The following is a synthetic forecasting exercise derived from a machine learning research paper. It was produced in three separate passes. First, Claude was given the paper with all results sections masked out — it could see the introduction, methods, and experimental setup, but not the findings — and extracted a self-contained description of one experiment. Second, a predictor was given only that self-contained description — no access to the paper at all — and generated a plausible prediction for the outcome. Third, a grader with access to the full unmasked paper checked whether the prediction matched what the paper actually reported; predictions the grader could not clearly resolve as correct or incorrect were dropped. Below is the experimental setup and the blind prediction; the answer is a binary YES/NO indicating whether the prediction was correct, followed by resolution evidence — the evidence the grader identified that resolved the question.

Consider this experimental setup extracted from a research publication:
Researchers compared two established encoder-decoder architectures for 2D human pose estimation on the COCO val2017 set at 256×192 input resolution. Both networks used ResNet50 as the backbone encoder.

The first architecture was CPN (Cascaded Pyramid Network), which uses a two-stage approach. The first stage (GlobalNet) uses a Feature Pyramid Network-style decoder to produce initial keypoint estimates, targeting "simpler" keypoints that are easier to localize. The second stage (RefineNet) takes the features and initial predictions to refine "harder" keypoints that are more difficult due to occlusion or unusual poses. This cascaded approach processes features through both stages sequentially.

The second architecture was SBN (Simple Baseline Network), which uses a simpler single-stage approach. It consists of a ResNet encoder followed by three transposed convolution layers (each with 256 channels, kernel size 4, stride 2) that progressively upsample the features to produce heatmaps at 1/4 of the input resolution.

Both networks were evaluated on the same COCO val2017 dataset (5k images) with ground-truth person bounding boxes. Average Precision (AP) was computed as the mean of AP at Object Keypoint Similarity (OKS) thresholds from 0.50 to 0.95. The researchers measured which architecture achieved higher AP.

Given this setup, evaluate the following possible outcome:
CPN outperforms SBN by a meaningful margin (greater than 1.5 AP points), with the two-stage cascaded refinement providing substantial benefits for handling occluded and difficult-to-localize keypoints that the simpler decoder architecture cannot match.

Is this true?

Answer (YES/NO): NO